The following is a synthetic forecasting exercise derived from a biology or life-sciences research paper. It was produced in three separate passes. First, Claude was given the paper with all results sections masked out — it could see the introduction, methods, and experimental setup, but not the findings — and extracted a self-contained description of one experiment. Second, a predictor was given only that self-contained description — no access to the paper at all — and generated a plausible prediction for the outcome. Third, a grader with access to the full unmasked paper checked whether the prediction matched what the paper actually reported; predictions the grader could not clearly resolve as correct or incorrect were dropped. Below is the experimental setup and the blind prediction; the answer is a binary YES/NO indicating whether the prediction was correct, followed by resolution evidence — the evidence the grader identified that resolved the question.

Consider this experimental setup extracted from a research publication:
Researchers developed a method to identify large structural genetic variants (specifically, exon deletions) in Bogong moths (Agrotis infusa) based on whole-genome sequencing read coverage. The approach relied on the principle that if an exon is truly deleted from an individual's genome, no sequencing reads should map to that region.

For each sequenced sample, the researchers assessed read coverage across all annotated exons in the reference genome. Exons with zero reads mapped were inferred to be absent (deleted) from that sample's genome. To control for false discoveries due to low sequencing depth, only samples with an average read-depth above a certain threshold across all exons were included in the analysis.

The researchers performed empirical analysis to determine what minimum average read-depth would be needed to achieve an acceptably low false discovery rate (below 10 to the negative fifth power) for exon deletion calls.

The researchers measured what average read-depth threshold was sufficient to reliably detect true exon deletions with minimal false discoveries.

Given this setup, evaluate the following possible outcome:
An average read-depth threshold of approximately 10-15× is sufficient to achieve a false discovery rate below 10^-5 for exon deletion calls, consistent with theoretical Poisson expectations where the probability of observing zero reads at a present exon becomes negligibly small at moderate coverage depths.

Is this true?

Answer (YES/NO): YES